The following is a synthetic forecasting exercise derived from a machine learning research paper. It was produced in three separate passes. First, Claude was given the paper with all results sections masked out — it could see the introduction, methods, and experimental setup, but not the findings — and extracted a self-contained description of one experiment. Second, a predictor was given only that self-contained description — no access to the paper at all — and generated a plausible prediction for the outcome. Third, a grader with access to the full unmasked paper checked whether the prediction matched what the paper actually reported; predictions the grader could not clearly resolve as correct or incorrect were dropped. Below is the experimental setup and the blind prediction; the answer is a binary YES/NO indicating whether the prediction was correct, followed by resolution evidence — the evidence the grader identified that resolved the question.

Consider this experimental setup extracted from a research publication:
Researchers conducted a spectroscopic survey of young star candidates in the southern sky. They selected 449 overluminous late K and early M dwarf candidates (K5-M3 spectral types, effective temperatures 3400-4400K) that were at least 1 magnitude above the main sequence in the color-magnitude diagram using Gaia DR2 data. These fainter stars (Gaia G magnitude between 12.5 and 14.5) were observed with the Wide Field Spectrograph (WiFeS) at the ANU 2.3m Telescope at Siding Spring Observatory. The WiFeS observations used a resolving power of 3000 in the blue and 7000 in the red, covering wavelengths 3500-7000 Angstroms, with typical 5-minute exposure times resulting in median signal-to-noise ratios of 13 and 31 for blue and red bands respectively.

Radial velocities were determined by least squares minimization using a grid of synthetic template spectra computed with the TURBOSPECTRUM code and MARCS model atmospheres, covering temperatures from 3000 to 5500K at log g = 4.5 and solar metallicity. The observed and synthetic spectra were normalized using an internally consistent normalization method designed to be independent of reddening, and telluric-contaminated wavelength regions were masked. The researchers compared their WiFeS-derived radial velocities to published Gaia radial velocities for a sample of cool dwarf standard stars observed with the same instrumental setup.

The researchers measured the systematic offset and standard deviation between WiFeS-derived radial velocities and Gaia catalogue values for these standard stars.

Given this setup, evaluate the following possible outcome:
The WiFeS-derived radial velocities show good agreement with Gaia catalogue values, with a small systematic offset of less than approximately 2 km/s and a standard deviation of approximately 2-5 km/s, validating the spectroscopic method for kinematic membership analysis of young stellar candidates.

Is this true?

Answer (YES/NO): YES